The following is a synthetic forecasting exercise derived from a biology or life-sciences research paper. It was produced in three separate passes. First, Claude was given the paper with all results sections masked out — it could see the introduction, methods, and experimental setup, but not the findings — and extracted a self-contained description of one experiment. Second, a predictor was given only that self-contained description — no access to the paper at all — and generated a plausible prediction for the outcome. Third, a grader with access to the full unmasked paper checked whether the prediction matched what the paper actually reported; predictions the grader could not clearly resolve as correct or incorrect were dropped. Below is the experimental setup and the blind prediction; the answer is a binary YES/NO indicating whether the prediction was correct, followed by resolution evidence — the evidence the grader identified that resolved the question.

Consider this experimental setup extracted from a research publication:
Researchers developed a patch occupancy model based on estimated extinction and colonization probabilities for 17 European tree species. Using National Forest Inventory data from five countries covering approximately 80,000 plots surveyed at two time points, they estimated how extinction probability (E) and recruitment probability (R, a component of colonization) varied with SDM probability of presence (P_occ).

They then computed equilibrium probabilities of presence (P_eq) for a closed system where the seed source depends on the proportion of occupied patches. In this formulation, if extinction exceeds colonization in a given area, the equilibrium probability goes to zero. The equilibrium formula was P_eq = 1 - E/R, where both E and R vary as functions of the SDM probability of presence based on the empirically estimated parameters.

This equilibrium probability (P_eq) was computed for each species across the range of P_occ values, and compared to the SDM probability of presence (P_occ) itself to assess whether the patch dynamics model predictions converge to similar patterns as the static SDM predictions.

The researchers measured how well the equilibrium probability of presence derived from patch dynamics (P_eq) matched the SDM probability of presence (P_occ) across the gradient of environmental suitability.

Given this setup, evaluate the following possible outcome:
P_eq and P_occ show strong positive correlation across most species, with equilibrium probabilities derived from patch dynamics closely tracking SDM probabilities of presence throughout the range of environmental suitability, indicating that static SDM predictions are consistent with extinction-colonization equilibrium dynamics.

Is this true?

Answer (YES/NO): NO